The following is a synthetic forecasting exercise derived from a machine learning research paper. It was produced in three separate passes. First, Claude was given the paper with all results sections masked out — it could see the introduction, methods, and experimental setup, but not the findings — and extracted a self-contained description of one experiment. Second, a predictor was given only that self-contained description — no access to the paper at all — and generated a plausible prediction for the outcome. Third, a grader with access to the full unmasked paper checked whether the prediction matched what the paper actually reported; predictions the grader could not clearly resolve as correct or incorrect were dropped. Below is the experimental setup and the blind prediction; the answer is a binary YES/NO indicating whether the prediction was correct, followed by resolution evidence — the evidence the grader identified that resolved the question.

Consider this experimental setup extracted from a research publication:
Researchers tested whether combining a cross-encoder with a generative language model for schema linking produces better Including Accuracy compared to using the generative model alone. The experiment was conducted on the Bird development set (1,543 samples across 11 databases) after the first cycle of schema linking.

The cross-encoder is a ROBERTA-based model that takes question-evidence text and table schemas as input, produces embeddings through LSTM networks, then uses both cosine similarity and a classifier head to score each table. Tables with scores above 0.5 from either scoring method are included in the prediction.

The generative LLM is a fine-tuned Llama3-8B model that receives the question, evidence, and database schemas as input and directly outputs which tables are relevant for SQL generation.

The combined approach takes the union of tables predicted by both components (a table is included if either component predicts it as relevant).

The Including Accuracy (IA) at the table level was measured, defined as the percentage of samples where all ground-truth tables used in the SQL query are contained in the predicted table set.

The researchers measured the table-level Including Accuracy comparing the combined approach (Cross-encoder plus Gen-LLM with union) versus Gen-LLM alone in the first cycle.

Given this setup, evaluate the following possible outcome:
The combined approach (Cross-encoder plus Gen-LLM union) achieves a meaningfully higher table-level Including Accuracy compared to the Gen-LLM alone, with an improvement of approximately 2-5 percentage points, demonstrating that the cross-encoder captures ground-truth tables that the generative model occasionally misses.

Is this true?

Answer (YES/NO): NO